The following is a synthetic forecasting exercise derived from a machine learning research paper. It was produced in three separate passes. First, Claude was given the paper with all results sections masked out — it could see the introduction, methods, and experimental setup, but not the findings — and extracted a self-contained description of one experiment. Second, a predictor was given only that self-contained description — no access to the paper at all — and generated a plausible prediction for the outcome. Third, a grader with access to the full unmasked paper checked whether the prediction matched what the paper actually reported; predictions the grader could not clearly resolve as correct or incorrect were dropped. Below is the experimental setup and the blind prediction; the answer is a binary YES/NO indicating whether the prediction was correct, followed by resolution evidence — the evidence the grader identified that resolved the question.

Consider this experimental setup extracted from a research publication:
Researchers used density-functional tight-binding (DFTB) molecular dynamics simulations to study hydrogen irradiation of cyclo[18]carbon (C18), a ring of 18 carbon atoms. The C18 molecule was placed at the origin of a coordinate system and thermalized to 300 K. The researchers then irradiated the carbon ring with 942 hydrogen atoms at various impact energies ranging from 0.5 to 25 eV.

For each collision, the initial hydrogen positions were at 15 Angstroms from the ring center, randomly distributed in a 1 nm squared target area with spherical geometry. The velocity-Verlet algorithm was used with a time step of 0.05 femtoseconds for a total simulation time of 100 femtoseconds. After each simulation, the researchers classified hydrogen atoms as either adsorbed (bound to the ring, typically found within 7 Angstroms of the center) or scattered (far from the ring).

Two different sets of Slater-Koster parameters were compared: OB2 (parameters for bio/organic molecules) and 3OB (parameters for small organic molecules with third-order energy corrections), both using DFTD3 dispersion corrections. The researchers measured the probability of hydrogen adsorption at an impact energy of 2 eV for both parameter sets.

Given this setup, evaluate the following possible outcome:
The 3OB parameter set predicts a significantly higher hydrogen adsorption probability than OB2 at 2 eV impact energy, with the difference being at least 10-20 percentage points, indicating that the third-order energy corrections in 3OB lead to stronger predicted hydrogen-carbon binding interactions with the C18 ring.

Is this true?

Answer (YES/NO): NO